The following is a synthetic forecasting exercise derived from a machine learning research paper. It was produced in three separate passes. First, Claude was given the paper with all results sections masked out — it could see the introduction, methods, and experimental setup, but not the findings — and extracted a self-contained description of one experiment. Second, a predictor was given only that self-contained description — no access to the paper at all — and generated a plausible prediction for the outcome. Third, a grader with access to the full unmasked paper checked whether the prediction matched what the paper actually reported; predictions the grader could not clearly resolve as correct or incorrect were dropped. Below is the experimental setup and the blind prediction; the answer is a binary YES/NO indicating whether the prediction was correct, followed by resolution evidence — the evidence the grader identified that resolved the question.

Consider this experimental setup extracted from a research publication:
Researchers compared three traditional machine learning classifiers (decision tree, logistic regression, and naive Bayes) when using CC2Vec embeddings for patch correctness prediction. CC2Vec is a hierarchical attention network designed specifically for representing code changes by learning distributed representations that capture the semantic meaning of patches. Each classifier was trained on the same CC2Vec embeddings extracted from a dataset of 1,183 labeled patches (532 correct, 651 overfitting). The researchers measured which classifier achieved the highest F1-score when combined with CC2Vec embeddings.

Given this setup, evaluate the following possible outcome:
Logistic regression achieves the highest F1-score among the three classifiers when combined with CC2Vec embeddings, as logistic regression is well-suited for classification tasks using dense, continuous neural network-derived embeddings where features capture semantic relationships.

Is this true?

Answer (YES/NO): YES